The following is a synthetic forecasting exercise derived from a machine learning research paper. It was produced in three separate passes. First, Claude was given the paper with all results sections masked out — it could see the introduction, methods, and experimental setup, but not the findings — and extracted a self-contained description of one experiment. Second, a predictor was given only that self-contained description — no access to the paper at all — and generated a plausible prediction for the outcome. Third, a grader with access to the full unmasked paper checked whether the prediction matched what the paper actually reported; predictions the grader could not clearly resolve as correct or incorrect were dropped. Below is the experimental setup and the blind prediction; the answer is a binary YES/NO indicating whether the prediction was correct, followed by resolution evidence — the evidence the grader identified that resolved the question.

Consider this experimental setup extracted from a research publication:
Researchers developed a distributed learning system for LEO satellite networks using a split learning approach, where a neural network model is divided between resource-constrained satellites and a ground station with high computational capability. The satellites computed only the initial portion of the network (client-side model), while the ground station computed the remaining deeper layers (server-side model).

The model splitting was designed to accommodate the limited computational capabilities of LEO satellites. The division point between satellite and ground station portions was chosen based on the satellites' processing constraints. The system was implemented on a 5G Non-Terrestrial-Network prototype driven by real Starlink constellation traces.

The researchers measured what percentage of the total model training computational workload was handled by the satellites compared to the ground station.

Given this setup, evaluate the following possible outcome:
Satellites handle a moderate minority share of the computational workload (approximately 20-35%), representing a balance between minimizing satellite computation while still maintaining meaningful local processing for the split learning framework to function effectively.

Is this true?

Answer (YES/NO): NO